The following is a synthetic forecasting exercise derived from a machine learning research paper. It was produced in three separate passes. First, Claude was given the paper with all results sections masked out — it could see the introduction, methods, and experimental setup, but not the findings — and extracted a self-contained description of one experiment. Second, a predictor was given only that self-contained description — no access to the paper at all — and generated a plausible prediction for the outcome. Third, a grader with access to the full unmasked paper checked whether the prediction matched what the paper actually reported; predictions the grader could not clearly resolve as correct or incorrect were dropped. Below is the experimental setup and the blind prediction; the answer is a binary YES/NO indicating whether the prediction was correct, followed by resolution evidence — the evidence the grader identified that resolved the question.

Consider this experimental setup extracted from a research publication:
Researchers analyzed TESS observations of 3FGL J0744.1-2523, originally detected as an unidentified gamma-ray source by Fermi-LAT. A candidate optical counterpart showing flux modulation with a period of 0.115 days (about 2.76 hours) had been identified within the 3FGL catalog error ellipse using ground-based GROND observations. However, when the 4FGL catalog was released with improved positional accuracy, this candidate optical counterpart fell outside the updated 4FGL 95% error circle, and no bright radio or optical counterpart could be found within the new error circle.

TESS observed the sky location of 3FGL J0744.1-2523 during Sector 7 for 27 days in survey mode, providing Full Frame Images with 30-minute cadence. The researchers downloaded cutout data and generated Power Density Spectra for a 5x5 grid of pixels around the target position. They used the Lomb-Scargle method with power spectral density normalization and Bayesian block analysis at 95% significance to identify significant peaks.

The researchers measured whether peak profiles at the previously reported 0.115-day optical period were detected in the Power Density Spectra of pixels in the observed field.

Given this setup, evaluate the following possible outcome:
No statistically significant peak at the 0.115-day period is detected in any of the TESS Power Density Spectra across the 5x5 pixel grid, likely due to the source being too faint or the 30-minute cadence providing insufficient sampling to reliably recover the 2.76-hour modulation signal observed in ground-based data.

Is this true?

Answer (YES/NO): NO